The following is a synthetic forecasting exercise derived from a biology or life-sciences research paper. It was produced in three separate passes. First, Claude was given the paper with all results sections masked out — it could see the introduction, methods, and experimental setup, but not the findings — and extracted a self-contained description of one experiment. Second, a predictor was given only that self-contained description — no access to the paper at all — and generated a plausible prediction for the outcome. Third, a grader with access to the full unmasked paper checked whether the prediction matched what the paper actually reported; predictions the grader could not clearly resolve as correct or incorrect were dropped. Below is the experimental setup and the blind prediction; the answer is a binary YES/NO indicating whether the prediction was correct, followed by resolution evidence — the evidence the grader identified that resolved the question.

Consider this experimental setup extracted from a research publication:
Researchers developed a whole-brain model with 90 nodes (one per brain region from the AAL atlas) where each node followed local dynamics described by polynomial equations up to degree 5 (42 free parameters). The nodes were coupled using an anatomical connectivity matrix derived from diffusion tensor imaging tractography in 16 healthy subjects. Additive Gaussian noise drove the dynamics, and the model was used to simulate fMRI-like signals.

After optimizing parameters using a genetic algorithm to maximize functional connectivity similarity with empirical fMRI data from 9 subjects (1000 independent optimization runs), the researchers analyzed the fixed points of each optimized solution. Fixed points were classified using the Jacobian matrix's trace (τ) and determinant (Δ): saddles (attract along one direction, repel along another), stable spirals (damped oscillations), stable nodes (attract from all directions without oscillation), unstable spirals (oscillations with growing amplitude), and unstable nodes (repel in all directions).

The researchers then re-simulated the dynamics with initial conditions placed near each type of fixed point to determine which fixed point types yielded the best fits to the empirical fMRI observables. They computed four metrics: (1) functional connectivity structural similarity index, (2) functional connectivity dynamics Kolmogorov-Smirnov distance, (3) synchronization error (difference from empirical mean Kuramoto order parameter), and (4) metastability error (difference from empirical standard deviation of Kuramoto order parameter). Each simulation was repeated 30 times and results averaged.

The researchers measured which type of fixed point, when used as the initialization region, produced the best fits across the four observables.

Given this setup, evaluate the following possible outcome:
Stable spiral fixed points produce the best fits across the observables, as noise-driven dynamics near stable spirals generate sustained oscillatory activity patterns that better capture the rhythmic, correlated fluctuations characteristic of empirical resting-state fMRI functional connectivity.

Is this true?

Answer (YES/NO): YES